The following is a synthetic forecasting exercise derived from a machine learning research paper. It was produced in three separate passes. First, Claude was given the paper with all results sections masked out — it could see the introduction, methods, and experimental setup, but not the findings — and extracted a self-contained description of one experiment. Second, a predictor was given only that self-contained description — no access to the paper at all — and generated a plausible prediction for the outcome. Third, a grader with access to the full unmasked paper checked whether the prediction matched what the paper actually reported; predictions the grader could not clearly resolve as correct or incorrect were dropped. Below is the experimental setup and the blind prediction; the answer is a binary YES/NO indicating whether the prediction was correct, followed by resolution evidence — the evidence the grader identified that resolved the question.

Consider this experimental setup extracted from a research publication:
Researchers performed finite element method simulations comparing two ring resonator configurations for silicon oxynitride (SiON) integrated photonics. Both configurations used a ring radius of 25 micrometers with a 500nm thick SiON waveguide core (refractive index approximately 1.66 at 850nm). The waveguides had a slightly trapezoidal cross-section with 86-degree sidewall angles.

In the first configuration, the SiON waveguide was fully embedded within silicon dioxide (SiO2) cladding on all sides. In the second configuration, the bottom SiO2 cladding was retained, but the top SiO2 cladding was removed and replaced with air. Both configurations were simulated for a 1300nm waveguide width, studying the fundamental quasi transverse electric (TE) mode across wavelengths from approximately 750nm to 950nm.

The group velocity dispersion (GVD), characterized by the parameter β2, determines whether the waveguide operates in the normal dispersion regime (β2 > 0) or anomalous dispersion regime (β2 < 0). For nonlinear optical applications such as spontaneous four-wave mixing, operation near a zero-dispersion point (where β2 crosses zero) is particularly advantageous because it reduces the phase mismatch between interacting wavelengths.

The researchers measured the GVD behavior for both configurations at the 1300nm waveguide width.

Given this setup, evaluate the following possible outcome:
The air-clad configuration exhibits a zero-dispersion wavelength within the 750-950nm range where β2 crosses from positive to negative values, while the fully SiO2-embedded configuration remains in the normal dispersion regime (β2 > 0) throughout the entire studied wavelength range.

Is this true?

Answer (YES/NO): YES